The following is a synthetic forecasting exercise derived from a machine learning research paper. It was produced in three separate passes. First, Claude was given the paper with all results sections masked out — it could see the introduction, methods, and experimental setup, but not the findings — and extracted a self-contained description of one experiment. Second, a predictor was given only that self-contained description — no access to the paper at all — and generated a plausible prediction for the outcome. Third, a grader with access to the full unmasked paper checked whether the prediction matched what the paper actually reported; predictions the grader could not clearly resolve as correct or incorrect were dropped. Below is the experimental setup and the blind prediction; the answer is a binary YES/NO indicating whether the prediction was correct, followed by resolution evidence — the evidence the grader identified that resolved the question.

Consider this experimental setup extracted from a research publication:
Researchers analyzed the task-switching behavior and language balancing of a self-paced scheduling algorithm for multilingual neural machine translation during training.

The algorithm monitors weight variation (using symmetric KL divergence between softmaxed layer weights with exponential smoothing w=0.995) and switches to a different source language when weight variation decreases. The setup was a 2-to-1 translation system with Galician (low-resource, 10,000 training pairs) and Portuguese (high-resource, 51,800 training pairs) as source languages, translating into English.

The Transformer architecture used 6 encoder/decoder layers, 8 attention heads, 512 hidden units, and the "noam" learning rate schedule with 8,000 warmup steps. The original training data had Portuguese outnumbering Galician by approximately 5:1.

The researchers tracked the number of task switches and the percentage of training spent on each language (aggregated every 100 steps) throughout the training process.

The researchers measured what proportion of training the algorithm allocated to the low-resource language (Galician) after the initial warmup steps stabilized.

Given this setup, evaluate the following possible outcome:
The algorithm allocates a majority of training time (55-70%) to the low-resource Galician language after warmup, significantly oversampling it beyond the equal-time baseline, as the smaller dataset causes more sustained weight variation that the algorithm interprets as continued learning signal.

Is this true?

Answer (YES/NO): NO